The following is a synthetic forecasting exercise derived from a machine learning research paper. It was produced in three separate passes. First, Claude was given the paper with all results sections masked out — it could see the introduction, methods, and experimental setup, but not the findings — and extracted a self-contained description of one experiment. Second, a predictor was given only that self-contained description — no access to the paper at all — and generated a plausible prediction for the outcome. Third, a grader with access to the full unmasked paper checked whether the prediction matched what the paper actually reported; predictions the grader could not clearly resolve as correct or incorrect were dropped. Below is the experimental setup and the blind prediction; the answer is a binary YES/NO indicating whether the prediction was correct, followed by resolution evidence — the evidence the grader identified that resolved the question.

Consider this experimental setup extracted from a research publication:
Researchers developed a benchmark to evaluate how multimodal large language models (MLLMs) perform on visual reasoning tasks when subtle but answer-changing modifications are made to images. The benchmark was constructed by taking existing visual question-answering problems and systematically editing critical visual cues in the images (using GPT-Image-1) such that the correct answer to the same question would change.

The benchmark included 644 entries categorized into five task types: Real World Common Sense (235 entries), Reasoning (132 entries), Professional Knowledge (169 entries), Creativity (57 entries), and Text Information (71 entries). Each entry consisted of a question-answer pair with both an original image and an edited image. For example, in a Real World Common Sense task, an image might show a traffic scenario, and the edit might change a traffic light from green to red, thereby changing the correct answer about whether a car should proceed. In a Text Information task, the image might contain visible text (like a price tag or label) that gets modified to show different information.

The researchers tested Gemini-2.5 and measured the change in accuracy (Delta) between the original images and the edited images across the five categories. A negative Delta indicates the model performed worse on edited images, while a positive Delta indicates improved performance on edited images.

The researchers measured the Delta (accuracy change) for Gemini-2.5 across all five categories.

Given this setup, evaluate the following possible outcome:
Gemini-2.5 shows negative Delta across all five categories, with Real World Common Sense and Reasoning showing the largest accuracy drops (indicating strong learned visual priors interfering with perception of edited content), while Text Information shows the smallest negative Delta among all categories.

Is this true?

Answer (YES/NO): NO